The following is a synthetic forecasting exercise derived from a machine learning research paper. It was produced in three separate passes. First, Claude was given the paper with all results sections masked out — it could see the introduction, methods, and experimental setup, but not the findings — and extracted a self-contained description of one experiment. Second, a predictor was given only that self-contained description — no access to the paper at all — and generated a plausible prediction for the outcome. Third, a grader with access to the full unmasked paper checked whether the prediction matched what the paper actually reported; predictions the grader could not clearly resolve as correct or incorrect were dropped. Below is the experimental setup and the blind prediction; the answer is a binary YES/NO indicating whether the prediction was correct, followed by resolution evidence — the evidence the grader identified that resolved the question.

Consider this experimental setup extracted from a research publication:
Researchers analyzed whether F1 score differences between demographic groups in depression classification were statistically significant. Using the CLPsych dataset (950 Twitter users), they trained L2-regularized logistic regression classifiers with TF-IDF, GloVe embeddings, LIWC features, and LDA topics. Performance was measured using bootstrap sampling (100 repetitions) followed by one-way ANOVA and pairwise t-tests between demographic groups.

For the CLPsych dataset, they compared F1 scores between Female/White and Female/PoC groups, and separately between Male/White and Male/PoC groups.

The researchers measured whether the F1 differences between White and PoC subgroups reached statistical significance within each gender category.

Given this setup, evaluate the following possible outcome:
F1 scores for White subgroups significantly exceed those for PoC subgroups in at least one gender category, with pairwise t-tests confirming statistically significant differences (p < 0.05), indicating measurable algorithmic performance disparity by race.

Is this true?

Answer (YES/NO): YES